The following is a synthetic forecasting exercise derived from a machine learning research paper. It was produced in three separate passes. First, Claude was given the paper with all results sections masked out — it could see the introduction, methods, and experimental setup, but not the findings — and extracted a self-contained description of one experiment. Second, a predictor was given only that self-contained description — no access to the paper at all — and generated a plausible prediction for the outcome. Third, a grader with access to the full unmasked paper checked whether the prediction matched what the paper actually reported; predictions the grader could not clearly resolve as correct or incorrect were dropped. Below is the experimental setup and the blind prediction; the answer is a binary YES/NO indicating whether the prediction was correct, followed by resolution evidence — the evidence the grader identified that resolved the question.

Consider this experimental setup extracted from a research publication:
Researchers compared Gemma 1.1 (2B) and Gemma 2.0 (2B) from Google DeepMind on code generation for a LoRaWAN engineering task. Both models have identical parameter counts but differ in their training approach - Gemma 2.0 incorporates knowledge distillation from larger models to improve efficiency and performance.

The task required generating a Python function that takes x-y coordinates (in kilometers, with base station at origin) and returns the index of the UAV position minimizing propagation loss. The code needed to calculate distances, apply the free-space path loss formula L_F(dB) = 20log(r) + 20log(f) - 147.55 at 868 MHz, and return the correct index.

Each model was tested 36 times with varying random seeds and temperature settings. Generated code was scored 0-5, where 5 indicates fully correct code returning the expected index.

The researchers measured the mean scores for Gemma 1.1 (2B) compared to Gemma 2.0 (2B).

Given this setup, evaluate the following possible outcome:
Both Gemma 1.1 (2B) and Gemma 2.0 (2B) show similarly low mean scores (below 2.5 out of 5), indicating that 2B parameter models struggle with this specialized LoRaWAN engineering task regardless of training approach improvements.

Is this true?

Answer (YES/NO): YES